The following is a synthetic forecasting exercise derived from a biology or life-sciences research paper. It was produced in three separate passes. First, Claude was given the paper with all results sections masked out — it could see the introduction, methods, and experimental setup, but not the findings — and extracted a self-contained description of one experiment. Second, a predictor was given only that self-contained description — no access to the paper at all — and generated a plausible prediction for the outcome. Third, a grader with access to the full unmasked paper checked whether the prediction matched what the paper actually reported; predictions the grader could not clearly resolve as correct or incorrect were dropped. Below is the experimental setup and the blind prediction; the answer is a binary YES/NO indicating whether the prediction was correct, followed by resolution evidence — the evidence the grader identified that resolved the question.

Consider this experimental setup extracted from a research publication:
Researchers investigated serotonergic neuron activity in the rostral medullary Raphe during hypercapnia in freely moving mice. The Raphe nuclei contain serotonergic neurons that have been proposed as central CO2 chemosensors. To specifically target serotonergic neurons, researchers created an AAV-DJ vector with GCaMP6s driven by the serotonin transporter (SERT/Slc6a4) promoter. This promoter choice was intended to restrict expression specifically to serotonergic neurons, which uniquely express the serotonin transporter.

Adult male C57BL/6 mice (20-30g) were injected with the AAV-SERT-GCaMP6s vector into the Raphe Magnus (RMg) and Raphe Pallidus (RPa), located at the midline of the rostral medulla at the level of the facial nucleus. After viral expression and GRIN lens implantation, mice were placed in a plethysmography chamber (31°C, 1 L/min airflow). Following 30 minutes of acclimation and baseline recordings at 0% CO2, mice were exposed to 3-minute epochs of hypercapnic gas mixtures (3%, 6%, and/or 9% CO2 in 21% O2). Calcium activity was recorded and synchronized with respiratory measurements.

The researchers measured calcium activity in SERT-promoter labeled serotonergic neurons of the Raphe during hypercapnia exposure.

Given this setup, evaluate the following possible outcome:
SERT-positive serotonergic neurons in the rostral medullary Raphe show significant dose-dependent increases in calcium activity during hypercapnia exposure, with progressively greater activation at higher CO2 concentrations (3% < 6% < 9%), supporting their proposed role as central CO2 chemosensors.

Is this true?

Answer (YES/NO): NO